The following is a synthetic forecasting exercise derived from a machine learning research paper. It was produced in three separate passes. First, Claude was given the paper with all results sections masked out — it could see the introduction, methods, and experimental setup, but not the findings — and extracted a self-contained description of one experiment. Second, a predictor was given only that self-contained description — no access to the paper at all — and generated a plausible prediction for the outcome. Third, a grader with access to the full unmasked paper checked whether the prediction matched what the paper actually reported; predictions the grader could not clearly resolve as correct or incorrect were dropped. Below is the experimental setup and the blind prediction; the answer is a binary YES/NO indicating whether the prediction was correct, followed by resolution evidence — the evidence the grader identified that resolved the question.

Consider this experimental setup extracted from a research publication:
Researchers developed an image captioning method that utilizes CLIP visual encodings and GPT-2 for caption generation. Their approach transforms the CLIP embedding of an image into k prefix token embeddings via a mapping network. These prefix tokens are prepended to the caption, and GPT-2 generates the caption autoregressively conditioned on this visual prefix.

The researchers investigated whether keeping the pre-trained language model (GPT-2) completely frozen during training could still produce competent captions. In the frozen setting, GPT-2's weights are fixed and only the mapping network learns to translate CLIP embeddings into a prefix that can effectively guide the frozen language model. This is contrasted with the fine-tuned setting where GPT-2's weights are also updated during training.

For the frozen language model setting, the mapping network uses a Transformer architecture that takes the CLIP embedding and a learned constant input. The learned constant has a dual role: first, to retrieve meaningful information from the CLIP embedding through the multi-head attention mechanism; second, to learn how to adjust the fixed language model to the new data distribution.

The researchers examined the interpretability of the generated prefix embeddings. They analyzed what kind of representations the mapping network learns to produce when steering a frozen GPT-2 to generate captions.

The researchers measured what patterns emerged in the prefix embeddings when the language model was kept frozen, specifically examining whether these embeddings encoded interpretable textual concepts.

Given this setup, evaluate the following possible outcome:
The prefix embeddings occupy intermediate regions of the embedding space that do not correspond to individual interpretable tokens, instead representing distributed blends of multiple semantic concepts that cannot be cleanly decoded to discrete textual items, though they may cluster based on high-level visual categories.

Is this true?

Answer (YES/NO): NO